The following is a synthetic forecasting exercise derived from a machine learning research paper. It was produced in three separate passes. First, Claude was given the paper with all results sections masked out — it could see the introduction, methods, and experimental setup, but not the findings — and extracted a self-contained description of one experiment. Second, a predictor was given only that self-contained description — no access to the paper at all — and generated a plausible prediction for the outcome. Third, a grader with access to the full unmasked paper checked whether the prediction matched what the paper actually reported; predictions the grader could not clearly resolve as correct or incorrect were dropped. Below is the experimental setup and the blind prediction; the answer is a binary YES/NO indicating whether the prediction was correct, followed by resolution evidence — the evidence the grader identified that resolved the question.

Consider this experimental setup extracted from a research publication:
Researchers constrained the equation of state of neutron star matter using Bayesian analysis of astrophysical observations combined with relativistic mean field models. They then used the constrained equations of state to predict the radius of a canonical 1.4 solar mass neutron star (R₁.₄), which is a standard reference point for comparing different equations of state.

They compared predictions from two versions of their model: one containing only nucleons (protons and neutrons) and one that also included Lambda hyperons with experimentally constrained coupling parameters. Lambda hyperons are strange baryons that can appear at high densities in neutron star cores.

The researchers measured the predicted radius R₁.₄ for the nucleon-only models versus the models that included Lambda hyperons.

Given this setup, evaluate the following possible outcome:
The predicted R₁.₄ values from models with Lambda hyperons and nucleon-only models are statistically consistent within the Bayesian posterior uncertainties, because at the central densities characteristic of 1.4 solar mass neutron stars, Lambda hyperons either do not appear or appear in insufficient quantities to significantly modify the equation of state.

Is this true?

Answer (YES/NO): NO